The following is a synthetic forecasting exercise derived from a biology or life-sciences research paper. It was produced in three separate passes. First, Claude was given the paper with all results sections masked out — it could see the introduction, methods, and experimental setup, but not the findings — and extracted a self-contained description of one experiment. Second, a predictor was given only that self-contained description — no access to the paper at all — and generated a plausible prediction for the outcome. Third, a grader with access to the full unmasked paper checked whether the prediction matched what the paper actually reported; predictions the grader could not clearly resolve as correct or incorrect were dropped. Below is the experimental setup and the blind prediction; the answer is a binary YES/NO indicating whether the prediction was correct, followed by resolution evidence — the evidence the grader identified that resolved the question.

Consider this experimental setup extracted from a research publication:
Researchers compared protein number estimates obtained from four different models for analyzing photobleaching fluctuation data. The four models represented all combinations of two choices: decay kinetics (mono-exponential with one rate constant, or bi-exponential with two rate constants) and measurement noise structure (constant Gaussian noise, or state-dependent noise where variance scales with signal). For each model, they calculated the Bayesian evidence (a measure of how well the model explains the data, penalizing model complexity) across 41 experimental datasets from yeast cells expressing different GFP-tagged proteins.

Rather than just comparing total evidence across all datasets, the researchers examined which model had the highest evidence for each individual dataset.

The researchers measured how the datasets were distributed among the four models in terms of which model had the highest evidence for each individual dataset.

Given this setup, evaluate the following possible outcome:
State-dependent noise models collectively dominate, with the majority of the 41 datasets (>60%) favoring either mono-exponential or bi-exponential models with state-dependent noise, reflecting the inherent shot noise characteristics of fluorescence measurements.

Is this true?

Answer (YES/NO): YES